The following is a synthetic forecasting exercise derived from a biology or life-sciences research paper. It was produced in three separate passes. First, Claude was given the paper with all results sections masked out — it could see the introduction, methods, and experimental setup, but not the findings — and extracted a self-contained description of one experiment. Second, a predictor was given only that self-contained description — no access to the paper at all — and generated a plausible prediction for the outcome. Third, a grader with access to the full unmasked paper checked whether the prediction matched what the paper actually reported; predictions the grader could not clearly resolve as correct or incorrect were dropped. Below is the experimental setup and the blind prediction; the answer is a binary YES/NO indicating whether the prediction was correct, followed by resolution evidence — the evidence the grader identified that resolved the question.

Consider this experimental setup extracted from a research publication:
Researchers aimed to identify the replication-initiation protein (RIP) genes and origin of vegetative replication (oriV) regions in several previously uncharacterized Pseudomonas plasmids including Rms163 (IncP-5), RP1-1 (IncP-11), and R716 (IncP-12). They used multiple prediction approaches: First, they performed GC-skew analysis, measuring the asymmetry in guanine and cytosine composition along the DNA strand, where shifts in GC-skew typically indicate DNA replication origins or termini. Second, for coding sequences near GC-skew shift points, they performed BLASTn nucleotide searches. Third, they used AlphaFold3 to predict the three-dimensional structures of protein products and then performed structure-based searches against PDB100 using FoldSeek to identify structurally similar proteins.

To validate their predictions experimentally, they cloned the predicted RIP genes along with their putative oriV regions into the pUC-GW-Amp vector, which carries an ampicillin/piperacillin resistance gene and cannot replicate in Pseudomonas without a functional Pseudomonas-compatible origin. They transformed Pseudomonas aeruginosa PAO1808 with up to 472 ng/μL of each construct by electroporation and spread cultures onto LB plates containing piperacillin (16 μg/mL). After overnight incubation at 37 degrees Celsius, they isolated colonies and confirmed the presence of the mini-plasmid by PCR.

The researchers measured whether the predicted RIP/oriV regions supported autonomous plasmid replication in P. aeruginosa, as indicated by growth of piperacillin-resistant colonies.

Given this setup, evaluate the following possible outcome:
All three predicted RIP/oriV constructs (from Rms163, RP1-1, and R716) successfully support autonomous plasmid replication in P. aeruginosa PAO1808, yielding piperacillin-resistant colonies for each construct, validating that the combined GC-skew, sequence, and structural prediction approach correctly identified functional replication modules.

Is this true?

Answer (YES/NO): NO